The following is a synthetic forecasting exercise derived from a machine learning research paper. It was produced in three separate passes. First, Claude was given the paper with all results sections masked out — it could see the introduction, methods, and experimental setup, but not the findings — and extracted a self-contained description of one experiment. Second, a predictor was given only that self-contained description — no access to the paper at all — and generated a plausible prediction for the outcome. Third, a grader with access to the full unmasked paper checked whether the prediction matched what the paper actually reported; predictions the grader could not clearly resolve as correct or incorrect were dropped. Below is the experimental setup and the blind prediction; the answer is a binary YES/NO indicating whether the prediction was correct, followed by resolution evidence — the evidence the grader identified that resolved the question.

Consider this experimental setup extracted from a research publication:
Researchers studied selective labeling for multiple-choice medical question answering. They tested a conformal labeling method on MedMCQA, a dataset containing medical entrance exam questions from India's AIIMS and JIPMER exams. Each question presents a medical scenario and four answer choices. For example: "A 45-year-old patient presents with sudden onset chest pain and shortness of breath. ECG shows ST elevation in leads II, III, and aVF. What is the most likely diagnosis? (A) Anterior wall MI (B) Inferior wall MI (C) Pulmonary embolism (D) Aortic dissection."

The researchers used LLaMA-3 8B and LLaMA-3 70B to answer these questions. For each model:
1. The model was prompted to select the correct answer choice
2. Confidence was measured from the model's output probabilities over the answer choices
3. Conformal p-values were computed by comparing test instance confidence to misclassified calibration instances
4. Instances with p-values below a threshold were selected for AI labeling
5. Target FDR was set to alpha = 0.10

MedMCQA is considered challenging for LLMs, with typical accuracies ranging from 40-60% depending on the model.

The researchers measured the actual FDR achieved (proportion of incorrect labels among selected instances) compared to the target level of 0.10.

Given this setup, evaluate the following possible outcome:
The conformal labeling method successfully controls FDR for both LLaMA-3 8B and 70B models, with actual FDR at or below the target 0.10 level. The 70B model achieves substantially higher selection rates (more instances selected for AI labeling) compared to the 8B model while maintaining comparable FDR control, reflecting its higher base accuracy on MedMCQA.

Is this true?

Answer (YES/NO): YES